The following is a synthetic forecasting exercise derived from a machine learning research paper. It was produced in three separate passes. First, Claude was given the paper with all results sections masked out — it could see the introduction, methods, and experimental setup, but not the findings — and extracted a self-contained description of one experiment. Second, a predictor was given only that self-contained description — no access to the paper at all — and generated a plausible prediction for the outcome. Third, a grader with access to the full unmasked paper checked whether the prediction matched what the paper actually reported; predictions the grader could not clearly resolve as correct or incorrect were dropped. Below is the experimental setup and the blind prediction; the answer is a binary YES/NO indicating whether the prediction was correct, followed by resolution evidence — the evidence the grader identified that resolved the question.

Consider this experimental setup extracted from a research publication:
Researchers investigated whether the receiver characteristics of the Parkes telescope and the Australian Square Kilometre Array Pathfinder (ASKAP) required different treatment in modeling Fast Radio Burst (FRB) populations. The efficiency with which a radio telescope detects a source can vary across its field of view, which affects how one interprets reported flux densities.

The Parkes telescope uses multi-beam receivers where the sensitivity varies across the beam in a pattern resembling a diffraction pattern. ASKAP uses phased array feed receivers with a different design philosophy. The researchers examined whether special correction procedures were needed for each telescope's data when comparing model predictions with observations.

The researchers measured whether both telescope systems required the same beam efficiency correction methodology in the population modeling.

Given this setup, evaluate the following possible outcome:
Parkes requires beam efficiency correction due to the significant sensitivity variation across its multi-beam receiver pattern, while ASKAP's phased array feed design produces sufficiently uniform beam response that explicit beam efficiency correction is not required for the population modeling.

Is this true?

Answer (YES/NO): YES